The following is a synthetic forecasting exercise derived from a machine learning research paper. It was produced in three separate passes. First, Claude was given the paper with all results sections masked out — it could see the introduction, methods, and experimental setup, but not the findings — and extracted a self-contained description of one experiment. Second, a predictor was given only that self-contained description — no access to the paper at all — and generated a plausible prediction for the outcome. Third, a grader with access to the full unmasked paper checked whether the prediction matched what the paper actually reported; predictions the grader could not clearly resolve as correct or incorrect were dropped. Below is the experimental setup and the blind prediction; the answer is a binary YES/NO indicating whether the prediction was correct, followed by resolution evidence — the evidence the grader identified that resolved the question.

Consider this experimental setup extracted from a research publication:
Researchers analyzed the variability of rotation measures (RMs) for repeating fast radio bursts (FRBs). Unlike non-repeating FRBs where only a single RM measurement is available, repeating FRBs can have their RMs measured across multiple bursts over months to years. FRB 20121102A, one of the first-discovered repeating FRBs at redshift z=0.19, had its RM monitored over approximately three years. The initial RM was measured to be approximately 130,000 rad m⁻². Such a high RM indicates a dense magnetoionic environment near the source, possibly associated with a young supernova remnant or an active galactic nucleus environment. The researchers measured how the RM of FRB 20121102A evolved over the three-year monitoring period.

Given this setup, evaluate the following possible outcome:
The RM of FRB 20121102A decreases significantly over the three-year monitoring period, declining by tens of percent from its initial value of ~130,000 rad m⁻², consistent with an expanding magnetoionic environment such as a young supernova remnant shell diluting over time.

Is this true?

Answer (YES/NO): YES